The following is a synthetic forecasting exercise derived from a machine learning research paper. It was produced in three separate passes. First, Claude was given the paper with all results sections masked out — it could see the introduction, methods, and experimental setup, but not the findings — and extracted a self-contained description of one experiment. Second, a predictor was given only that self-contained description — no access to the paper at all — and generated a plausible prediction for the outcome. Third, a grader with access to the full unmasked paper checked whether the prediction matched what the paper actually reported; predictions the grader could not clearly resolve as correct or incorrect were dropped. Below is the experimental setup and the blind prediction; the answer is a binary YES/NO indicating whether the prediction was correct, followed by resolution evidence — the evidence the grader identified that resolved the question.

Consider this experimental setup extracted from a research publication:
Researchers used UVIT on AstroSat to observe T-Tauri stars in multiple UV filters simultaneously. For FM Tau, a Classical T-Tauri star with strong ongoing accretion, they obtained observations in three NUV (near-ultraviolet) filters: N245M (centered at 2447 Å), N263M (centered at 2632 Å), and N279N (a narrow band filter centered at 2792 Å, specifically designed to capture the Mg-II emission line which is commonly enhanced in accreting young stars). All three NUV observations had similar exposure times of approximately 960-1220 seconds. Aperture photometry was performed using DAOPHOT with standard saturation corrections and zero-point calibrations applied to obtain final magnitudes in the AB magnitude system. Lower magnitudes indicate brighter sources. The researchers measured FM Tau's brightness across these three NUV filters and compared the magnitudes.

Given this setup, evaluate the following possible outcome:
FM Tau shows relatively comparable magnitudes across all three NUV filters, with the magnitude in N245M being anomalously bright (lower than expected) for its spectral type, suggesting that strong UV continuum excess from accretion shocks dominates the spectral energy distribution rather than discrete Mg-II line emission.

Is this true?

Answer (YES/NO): NO